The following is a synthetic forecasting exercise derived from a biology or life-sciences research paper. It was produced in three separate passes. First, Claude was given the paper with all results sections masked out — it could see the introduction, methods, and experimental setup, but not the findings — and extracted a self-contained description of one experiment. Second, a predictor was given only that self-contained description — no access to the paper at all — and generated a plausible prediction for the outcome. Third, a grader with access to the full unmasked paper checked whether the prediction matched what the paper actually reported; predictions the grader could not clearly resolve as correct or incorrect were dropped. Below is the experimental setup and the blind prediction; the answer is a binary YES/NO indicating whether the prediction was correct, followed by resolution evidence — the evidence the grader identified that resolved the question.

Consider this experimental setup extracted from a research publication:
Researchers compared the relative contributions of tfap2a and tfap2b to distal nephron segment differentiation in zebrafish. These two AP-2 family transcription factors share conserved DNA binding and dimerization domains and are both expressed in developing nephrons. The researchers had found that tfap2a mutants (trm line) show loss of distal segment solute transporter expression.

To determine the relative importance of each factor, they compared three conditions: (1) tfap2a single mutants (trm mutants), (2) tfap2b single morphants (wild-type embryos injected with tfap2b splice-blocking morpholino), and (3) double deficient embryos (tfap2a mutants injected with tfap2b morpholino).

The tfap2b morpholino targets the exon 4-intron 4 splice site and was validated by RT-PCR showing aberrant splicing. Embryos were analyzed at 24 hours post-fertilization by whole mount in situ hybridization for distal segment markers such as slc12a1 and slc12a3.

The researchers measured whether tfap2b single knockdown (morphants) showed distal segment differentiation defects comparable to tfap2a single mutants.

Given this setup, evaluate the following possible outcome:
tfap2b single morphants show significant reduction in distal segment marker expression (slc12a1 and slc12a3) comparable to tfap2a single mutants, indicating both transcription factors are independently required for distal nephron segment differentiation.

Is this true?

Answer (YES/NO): NO